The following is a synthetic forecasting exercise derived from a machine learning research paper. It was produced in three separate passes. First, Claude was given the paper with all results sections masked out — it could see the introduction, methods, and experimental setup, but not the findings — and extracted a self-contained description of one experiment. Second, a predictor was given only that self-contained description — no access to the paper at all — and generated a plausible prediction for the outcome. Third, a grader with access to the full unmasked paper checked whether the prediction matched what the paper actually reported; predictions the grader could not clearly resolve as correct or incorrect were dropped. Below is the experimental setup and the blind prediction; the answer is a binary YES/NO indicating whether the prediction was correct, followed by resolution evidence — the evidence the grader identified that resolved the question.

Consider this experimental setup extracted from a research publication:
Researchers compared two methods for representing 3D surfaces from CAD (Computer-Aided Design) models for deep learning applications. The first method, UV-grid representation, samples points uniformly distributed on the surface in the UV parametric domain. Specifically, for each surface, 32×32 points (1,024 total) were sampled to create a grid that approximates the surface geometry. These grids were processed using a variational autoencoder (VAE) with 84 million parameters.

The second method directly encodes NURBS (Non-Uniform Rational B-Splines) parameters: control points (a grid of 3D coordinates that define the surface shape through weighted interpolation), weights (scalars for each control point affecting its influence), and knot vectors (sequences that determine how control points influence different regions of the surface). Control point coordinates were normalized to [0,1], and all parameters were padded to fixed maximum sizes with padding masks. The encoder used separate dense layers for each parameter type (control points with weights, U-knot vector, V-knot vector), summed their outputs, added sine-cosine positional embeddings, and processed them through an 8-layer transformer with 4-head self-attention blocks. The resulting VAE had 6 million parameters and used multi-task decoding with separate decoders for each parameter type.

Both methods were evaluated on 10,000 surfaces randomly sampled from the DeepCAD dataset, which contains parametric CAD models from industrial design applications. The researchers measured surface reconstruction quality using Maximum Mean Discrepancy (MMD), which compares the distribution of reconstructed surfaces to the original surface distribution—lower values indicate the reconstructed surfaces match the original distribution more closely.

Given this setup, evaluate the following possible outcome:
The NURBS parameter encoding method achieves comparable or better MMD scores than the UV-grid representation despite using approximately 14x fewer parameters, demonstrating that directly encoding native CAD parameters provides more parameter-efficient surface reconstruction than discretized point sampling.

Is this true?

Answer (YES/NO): YES